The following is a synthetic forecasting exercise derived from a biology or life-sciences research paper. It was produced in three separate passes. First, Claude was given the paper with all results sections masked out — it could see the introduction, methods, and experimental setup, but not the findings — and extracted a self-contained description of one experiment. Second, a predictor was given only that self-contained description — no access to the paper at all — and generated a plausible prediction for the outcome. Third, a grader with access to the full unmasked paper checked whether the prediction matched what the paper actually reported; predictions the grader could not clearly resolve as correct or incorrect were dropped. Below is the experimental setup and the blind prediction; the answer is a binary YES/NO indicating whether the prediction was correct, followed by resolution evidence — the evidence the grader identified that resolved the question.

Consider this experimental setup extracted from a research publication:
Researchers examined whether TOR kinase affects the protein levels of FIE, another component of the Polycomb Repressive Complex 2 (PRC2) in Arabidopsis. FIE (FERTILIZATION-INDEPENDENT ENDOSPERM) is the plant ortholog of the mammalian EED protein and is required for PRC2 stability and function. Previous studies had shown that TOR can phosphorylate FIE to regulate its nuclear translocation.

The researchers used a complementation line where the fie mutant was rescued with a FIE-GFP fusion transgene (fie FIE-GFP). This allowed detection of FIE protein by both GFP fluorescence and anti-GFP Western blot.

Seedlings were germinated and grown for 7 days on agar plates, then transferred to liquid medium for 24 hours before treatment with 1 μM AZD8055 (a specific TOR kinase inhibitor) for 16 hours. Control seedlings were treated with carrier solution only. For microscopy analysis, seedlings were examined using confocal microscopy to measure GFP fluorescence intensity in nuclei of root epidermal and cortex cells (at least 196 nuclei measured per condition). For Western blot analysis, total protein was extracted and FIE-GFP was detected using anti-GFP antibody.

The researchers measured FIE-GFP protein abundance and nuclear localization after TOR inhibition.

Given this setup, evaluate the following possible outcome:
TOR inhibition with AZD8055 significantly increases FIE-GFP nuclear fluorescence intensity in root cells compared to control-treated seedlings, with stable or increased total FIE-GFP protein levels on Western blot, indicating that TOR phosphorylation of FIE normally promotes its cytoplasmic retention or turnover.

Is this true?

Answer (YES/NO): NO